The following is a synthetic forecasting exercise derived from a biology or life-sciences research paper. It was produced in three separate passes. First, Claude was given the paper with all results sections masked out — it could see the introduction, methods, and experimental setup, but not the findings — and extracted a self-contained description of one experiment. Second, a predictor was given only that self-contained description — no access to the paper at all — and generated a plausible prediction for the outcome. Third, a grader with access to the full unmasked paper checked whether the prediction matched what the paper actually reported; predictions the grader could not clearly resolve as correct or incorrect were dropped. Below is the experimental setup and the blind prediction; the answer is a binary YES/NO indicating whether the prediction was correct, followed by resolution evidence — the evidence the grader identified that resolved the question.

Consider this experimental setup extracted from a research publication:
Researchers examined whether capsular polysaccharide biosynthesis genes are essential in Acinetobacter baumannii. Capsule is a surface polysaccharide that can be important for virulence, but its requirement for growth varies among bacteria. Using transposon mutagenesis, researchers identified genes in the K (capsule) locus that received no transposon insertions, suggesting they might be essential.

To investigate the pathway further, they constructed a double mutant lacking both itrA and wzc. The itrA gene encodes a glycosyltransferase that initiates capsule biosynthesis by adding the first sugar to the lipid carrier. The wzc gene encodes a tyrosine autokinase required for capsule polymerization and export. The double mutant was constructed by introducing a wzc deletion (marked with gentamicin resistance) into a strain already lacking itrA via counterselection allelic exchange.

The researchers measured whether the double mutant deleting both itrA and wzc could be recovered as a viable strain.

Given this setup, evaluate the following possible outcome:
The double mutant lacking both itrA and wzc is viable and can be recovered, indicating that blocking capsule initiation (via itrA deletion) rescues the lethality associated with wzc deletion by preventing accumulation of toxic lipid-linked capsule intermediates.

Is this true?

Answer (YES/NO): YES